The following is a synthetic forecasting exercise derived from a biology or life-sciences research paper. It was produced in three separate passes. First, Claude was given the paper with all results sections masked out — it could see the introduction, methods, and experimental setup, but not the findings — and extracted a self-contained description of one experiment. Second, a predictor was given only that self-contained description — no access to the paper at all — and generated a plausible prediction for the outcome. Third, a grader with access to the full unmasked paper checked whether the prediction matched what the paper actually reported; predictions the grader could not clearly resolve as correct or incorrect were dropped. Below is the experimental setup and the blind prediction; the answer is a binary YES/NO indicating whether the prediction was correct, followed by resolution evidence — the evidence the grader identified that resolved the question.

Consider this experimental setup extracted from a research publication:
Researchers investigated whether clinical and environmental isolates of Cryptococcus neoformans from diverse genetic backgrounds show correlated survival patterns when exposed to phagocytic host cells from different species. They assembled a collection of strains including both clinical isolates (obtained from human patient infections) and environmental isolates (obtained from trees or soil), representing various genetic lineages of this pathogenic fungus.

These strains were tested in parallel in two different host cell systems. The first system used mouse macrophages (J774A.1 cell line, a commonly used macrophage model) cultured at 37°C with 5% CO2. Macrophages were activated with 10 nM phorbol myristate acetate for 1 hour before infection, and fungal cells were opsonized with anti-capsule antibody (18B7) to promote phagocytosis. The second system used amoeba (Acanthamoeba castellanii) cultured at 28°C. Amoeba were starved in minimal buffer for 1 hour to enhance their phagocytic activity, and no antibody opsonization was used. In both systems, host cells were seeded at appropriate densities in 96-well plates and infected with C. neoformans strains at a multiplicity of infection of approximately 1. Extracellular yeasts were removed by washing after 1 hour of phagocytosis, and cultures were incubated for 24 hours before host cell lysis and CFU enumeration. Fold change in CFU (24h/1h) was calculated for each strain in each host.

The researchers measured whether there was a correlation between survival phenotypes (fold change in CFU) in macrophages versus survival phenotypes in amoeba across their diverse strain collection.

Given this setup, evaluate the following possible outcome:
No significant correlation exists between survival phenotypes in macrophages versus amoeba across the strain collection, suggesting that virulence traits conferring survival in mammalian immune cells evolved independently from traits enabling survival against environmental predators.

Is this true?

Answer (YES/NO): NO